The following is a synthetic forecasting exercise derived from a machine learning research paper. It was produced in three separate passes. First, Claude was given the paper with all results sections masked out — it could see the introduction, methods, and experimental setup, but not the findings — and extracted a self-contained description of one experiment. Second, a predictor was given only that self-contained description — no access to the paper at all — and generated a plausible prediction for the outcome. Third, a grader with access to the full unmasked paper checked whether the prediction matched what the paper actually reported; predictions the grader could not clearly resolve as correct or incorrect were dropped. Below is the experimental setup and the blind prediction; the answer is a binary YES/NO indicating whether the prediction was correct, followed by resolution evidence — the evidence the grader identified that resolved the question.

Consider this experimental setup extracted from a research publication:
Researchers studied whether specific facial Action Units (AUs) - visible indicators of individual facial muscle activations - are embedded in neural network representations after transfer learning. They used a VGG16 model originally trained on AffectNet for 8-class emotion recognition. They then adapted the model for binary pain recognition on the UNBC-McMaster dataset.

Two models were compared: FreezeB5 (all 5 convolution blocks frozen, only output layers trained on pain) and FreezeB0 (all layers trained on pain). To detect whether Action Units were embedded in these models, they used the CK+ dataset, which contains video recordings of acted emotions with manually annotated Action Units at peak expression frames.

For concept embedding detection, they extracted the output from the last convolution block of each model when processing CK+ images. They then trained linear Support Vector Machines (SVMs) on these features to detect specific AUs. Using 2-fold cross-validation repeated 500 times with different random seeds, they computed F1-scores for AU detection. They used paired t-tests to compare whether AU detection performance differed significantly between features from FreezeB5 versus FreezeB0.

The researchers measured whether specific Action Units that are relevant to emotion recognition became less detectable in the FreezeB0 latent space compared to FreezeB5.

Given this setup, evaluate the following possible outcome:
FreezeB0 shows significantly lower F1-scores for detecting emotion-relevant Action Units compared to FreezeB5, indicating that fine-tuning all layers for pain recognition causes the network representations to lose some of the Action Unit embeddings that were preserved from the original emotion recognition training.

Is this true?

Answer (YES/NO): YES